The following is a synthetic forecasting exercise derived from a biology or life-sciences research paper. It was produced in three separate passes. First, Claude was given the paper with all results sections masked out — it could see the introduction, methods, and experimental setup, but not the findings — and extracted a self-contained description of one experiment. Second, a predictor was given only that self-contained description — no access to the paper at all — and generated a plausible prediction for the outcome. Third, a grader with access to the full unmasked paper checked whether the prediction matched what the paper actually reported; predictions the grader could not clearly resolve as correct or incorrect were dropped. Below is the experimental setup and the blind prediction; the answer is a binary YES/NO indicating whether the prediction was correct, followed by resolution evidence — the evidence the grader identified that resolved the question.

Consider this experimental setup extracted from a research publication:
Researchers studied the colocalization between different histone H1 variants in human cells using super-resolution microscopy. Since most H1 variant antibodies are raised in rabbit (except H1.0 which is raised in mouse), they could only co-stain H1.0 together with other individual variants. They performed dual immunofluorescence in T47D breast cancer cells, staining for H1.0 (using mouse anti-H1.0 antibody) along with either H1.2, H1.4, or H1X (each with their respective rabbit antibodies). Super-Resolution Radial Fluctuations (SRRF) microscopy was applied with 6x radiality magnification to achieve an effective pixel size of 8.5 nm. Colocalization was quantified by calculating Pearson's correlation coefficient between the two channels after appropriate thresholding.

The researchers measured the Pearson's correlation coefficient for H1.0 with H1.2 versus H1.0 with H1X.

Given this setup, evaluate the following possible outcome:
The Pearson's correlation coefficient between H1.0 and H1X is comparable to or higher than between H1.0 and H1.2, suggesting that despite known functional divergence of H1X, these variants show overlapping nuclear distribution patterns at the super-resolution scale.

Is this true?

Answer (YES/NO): NO